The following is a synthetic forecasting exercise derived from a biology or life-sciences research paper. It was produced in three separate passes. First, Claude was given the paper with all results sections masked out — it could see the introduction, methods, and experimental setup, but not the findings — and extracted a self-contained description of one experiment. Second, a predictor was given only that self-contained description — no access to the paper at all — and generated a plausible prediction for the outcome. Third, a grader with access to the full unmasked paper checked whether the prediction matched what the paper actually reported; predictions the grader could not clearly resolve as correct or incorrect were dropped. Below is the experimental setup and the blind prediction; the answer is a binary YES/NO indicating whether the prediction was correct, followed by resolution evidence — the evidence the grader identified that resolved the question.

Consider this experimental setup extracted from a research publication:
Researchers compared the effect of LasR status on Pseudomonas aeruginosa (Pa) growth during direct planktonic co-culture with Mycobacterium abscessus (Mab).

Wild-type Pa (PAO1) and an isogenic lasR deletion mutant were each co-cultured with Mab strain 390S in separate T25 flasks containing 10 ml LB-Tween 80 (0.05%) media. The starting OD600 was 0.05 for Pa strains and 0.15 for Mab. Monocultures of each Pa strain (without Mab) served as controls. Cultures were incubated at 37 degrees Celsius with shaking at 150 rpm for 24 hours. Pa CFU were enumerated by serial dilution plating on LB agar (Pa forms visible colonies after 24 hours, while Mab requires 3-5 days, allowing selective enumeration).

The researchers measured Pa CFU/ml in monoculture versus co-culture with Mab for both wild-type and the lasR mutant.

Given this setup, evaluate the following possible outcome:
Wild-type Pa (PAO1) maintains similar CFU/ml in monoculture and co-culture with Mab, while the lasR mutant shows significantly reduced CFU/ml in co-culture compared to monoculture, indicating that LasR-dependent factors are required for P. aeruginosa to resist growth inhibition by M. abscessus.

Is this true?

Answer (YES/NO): NO